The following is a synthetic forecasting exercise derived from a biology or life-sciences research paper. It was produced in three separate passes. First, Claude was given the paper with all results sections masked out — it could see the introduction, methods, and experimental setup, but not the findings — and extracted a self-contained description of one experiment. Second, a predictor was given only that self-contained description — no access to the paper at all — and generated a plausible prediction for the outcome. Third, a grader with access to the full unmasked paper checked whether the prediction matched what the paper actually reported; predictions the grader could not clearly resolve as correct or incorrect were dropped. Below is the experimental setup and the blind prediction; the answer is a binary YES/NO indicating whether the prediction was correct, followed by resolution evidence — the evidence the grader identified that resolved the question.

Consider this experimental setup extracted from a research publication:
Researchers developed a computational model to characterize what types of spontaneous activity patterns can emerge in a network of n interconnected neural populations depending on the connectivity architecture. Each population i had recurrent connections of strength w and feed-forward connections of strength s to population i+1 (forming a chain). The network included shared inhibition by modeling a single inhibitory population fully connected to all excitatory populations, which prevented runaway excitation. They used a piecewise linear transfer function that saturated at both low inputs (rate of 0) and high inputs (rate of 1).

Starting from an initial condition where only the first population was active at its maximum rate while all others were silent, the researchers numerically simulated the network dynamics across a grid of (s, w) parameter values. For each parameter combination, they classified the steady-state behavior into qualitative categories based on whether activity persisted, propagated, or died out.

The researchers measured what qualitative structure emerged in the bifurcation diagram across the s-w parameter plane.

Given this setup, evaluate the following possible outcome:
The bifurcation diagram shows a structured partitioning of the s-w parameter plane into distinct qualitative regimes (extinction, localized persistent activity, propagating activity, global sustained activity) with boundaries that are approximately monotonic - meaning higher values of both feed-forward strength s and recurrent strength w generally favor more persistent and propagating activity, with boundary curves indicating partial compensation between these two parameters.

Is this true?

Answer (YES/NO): NO